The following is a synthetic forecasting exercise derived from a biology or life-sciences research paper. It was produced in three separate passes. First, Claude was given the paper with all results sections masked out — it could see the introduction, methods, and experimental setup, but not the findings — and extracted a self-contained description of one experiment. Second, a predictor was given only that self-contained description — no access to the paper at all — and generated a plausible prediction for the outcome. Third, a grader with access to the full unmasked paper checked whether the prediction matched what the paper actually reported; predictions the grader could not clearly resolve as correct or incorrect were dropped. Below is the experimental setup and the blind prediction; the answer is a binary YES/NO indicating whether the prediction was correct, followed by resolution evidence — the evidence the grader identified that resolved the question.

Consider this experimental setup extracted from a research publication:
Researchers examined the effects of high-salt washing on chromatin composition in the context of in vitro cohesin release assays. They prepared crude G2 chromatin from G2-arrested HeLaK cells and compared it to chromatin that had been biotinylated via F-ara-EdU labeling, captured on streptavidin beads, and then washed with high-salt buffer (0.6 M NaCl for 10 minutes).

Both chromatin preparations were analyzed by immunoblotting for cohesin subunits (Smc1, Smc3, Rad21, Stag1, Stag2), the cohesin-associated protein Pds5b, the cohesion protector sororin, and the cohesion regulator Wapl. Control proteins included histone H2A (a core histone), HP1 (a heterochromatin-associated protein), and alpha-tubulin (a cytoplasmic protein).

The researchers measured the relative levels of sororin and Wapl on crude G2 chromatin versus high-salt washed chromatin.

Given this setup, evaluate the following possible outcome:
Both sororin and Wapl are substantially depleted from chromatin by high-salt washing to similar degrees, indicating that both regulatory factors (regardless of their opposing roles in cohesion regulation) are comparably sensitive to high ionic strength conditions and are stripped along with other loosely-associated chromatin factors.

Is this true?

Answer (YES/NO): NO